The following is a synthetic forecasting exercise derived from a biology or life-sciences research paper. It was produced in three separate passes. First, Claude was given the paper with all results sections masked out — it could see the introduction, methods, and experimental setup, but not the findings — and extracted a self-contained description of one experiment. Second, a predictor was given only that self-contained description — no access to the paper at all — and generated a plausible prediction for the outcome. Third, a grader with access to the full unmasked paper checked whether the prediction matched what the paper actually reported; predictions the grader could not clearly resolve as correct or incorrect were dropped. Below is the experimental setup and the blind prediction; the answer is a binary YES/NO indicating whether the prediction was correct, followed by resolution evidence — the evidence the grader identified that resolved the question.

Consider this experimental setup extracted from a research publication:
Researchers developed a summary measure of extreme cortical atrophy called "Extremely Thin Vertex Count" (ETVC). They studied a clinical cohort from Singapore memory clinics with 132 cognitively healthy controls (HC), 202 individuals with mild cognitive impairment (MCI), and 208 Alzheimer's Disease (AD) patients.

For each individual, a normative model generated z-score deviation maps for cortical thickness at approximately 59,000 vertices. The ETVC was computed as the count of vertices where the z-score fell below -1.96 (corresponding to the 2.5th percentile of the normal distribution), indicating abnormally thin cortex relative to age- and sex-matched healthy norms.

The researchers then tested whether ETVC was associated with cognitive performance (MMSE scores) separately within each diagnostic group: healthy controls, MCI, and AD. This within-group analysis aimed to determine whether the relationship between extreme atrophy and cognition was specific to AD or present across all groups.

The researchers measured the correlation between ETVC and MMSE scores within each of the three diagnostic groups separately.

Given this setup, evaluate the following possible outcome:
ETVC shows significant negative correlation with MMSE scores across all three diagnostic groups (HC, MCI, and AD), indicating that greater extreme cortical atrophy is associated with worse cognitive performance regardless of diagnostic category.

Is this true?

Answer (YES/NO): NO